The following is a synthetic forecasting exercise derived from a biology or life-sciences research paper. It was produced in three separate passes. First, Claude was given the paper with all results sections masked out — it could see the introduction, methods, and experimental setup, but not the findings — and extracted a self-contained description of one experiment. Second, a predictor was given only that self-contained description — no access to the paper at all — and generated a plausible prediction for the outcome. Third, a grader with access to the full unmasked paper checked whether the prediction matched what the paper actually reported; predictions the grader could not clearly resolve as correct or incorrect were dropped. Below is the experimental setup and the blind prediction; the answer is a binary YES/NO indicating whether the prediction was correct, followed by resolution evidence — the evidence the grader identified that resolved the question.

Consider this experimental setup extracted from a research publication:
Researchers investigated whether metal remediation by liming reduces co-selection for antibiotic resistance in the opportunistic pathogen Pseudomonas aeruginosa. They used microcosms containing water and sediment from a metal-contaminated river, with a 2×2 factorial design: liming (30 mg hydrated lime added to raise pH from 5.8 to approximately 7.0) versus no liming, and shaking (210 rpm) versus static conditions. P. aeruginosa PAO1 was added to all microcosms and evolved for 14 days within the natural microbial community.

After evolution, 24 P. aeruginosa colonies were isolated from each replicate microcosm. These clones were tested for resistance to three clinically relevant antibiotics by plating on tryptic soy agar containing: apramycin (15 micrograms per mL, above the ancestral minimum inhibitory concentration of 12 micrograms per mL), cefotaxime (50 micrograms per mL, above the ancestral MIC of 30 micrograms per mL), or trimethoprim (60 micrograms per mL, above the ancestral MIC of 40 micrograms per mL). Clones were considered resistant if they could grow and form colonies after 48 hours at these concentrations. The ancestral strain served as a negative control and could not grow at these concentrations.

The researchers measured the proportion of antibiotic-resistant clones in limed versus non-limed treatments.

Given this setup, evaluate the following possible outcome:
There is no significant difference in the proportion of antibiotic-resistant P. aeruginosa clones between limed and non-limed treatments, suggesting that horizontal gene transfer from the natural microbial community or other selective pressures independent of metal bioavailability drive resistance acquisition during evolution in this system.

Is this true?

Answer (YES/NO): NO